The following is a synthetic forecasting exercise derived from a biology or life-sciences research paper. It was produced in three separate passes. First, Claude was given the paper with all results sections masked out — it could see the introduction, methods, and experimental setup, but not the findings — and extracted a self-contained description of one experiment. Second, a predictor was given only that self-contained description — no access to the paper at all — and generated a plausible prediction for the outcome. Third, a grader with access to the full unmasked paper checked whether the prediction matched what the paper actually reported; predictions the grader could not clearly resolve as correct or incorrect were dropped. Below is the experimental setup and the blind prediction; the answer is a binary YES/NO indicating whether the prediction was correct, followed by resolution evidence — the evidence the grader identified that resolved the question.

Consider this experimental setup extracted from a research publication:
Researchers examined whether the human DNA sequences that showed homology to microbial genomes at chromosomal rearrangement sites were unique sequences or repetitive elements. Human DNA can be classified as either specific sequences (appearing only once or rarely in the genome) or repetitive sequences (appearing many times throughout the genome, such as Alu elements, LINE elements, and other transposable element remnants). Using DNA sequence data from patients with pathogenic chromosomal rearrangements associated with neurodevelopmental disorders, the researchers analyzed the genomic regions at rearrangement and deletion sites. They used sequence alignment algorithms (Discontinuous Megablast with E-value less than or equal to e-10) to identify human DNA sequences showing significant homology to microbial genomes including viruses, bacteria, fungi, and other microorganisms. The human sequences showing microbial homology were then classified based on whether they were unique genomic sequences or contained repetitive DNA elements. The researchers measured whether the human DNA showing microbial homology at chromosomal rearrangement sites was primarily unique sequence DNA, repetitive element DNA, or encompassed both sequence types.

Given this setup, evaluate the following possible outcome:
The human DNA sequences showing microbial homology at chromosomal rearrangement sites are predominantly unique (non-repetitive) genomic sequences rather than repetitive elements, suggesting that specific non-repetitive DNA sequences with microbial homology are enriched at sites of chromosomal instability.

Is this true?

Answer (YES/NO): YES